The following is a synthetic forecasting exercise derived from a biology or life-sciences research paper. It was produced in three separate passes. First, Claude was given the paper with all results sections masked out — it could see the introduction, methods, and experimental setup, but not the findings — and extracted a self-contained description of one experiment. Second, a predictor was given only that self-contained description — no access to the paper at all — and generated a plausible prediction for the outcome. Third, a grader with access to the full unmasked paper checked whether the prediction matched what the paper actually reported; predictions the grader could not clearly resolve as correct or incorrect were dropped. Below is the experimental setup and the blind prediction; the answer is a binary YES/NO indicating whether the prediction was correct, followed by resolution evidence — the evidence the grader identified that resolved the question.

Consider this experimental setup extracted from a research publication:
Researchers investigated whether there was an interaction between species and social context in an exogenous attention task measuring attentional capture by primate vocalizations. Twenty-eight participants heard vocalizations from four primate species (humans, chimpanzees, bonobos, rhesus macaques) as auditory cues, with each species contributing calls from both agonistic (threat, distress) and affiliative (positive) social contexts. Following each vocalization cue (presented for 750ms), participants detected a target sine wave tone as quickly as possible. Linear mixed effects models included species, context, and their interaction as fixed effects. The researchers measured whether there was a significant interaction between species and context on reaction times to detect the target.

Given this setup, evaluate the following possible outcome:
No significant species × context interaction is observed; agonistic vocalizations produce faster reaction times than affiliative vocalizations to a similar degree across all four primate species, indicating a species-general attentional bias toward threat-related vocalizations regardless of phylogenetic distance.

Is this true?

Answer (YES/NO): YES